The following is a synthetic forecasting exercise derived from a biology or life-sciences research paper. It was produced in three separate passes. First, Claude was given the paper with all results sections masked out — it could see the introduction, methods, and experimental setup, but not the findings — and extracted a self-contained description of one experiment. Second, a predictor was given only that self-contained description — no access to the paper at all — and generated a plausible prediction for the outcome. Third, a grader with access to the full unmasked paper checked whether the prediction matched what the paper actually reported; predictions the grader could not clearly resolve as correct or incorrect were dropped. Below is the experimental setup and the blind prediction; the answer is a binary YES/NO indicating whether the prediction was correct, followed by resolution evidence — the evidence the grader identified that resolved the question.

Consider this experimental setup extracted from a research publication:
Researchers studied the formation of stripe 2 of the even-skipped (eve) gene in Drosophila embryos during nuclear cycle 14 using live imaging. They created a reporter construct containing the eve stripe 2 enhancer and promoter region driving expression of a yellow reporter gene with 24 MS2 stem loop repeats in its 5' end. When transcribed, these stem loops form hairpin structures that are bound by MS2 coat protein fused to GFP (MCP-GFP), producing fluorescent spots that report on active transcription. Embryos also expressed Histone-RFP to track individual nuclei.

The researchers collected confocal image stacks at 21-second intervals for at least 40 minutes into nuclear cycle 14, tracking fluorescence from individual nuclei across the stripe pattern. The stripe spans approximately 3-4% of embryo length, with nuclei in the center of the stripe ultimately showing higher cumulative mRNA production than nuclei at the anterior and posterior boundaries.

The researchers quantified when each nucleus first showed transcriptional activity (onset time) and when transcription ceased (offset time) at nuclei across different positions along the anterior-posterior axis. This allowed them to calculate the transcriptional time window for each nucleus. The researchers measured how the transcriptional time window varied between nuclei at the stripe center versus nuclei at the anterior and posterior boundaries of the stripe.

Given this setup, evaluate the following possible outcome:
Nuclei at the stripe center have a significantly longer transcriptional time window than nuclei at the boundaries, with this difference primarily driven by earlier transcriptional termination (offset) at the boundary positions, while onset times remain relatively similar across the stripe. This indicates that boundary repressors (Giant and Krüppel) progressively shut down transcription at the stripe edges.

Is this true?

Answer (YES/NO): YES